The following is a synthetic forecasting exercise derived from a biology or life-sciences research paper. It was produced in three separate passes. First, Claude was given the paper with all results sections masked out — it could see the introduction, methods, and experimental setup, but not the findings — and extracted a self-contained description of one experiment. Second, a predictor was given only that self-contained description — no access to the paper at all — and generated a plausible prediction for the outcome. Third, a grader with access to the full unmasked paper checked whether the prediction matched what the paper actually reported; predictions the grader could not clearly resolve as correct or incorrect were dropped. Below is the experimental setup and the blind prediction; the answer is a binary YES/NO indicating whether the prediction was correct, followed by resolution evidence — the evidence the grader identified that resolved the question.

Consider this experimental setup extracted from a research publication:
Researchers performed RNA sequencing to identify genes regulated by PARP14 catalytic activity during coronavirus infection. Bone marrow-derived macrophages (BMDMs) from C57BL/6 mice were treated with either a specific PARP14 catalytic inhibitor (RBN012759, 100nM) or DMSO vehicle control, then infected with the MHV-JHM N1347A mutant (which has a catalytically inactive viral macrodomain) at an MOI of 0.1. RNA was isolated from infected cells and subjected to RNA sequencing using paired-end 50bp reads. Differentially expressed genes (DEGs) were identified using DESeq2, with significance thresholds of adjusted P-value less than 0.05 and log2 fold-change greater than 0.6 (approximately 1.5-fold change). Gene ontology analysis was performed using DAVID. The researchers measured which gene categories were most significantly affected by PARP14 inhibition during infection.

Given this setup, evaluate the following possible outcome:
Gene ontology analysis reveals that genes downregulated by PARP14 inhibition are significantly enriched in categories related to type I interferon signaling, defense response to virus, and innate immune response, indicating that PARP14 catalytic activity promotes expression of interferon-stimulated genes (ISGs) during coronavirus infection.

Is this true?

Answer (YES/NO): YES